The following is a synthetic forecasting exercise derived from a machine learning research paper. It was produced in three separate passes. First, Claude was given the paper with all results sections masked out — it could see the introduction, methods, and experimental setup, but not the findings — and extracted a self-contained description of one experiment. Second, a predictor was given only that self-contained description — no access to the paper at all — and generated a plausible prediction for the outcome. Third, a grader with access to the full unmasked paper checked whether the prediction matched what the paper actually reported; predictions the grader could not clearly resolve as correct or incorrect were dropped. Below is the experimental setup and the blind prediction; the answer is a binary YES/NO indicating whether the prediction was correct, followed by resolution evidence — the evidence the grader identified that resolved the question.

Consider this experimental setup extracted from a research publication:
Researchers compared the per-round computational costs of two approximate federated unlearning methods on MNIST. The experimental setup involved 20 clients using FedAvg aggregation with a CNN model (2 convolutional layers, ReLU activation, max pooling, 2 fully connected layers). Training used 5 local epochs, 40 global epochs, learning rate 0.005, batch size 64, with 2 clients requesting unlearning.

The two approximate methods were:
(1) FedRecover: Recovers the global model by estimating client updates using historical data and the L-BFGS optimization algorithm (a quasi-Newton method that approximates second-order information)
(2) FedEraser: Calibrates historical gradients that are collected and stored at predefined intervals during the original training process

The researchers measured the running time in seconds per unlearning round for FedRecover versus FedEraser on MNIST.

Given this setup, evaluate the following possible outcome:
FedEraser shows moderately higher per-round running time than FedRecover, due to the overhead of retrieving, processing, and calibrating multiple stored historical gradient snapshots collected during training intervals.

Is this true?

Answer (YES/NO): NO